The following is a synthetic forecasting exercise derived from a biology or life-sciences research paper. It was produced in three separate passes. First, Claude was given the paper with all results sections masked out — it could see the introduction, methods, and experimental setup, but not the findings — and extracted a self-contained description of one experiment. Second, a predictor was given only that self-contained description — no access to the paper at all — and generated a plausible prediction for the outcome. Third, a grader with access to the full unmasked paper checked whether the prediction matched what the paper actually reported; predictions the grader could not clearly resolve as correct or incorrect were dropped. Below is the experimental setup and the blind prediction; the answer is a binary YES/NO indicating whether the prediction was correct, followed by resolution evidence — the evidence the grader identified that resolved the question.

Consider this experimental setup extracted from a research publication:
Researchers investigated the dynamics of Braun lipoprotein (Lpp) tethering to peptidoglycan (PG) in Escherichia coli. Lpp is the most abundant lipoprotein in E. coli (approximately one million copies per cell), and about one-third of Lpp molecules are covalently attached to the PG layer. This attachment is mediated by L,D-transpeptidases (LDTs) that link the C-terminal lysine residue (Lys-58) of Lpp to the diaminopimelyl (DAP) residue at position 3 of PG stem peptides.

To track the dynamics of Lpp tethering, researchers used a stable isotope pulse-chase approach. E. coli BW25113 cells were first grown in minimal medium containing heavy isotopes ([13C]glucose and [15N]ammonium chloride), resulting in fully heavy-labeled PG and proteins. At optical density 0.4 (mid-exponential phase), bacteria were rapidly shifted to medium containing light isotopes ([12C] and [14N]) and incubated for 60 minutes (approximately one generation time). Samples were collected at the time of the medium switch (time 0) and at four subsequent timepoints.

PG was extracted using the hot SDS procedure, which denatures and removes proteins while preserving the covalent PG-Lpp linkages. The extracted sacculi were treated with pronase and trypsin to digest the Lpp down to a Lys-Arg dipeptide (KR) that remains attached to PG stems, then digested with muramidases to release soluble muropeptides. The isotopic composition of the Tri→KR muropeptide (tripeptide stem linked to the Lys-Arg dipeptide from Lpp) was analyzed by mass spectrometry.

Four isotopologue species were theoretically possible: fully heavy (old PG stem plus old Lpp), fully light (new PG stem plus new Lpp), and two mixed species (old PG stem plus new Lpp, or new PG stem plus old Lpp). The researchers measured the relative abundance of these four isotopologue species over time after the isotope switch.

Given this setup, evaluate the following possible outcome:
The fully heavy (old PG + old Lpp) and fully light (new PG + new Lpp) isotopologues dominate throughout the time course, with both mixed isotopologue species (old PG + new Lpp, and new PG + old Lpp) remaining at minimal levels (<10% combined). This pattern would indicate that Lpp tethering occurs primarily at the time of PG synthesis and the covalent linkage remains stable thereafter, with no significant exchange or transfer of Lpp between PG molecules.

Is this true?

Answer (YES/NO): NO